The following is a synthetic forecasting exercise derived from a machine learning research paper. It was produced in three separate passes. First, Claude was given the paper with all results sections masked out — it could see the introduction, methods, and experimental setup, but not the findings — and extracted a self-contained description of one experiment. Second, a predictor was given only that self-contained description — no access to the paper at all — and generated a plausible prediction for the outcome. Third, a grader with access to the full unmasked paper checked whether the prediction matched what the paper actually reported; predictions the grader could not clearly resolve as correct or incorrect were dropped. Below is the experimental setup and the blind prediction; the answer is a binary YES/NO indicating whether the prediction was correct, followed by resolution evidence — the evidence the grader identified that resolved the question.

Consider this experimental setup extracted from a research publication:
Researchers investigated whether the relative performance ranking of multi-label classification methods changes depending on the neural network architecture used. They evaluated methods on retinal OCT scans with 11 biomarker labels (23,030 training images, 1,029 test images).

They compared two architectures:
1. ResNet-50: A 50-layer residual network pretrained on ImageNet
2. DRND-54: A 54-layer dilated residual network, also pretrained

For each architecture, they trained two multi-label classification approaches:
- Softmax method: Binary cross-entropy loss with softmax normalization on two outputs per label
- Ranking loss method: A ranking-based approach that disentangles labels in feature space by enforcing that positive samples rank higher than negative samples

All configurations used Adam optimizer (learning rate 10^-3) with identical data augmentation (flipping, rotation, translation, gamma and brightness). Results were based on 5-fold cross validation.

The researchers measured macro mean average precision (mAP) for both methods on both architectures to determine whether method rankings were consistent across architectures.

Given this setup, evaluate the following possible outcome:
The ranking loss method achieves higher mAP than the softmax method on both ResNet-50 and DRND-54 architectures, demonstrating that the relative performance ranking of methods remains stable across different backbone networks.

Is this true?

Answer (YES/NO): NO